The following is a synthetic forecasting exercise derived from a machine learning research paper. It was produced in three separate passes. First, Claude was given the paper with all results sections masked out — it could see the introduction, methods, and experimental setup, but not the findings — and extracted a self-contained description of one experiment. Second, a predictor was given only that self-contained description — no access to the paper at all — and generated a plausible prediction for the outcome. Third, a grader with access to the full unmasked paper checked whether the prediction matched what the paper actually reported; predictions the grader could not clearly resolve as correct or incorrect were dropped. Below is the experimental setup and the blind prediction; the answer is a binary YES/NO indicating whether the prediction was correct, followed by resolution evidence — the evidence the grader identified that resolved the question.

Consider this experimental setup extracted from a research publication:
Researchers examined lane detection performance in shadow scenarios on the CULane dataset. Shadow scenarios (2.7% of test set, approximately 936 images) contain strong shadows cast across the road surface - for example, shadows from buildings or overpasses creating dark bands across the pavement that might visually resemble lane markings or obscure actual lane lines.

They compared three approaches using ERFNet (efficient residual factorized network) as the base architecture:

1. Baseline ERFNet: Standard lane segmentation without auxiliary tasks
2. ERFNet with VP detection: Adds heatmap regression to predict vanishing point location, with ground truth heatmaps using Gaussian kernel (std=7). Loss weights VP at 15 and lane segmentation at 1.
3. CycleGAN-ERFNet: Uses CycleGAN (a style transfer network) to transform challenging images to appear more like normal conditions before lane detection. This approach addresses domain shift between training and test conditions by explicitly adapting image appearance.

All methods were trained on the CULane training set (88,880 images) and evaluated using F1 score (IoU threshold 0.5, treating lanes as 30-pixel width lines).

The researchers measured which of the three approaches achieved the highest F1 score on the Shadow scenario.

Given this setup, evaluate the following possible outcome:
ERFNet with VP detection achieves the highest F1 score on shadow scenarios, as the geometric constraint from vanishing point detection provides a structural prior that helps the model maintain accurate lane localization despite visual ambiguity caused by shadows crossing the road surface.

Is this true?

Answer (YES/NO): NO